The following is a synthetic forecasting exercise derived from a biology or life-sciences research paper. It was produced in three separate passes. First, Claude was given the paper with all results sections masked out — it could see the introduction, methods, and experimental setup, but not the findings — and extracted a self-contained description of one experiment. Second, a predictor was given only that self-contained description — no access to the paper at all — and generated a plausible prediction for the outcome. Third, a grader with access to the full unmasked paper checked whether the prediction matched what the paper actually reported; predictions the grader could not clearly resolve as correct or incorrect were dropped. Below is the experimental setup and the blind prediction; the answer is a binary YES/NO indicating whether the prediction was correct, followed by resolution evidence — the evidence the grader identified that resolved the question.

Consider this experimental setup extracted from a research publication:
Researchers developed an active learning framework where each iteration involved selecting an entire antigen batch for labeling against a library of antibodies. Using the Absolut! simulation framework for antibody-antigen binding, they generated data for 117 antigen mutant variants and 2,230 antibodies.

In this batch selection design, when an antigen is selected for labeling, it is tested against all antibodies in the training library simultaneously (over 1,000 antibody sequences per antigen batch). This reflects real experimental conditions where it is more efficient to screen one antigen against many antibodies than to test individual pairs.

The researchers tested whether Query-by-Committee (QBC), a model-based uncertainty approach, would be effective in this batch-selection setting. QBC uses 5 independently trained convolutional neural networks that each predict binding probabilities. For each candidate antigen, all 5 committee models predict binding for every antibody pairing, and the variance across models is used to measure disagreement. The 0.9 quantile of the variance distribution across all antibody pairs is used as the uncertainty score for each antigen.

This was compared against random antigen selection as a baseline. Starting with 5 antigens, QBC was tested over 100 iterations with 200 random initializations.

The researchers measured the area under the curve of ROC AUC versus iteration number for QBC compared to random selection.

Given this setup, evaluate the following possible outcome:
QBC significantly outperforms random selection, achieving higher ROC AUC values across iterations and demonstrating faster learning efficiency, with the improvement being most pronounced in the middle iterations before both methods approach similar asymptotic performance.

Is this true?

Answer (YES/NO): NO